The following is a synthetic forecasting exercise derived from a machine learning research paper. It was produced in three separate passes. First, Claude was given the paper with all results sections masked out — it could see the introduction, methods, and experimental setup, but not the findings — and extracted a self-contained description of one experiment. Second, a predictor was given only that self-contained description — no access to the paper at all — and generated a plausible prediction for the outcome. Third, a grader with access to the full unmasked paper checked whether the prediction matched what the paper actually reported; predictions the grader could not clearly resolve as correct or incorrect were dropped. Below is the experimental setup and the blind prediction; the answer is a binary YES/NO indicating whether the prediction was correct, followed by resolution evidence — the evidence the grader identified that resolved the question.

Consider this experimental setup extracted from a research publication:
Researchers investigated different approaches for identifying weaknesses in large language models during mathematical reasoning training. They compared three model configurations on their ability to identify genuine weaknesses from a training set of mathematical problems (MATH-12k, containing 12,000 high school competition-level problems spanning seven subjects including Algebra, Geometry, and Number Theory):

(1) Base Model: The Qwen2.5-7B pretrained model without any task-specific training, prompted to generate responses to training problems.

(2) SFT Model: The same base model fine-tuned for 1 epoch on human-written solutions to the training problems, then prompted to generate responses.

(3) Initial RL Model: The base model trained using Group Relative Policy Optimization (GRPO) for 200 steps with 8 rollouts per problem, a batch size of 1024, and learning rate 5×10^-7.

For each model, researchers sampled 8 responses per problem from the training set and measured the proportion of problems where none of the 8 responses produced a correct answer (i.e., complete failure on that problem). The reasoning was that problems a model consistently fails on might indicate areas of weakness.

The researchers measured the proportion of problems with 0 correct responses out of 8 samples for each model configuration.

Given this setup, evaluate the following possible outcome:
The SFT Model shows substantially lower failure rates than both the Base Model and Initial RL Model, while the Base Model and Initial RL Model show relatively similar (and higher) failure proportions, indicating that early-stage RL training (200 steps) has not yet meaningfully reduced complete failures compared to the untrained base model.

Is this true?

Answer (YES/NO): NO